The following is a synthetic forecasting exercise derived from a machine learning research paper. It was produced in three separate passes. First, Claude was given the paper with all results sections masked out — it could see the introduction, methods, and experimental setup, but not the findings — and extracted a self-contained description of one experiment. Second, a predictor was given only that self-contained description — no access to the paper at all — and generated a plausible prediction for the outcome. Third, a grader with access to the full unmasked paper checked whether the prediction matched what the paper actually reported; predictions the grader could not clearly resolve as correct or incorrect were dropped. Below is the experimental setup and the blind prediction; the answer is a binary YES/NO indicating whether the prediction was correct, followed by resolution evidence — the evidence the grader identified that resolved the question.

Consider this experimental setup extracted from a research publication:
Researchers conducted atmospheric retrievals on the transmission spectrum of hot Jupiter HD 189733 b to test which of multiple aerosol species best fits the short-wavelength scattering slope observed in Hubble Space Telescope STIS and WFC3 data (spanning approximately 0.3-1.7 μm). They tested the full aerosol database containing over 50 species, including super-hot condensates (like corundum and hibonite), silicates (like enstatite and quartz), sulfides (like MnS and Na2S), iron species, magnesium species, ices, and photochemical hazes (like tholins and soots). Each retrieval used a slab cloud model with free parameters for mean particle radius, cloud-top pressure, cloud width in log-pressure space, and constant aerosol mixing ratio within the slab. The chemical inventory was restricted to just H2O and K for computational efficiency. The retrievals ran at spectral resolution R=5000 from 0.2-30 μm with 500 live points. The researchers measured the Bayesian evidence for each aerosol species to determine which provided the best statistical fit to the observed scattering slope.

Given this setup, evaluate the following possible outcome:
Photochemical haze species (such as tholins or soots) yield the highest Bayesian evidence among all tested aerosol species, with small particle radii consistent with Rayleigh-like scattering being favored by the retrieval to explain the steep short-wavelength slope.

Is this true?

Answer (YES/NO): NO